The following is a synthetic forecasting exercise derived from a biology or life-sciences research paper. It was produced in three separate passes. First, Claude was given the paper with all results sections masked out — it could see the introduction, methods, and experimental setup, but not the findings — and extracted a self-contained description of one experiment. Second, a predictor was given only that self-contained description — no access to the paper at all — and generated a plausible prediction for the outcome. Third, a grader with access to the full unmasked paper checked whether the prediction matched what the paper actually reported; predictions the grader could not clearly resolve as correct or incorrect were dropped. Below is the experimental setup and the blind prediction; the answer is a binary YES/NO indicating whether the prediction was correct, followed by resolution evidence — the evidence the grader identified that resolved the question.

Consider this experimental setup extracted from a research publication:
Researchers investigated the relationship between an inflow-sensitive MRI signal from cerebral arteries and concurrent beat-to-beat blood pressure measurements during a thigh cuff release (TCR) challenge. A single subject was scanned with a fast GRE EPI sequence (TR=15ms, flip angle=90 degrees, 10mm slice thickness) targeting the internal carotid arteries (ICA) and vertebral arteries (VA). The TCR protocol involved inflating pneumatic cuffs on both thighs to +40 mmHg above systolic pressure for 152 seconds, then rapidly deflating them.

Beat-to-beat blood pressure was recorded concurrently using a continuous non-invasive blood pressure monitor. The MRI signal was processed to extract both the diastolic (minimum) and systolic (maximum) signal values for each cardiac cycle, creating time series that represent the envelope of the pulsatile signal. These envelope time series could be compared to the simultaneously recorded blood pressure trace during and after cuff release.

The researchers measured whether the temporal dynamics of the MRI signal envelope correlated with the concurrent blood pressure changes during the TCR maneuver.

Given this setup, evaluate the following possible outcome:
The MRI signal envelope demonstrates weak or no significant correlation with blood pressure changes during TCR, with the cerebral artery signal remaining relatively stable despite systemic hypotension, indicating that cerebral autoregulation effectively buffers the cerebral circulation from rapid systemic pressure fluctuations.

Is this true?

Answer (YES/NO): NO